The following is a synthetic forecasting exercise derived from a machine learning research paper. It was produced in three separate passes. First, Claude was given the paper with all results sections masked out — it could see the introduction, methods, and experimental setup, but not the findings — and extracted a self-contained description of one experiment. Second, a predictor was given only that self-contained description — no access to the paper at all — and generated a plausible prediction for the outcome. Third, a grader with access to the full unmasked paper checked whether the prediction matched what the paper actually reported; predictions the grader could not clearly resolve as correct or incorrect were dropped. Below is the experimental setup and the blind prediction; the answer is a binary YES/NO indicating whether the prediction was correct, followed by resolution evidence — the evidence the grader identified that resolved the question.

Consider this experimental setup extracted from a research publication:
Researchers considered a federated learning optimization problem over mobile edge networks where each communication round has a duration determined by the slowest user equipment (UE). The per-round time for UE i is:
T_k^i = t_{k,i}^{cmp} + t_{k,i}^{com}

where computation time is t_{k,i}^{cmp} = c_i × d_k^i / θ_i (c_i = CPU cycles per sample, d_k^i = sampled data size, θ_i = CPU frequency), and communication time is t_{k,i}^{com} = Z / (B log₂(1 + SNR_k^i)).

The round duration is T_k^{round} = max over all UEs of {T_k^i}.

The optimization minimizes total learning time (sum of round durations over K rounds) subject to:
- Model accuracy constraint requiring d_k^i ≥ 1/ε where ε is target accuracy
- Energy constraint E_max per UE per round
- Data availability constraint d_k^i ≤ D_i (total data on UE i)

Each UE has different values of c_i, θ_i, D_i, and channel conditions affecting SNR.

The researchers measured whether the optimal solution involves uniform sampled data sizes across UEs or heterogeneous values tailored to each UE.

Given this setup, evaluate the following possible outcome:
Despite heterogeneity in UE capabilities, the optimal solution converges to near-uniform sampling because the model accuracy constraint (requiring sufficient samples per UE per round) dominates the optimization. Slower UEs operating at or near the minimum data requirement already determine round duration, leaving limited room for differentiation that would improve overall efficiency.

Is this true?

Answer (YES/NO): NO